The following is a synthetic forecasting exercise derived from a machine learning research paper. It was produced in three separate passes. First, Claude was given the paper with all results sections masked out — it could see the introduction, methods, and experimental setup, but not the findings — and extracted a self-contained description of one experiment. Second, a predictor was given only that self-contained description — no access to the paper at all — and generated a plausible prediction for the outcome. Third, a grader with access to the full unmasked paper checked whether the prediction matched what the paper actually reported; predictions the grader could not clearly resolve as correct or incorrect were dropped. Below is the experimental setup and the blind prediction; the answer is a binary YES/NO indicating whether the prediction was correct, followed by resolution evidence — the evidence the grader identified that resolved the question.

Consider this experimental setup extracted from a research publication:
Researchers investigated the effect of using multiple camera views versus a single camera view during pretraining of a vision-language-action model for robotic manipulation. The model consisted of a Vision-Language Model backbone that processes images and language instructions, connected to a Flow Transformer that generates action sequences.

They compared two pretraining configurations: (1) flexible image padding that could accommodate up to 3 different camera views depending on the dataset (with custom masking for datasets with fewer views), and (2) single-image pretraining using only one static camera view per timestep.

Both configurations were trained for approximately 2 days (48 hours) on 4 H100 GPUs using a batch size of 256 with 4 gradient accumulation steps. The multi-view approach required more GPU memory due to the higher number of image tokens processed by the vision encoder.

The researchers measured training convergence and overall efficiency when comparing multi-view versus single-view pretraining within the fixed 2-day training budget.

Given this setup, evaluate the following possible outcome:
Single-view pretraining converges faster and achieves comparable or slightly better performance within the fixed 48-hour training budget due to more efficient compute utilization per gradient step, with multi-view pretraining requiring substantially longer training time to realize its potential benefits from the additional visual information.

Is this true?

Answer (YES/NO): YES